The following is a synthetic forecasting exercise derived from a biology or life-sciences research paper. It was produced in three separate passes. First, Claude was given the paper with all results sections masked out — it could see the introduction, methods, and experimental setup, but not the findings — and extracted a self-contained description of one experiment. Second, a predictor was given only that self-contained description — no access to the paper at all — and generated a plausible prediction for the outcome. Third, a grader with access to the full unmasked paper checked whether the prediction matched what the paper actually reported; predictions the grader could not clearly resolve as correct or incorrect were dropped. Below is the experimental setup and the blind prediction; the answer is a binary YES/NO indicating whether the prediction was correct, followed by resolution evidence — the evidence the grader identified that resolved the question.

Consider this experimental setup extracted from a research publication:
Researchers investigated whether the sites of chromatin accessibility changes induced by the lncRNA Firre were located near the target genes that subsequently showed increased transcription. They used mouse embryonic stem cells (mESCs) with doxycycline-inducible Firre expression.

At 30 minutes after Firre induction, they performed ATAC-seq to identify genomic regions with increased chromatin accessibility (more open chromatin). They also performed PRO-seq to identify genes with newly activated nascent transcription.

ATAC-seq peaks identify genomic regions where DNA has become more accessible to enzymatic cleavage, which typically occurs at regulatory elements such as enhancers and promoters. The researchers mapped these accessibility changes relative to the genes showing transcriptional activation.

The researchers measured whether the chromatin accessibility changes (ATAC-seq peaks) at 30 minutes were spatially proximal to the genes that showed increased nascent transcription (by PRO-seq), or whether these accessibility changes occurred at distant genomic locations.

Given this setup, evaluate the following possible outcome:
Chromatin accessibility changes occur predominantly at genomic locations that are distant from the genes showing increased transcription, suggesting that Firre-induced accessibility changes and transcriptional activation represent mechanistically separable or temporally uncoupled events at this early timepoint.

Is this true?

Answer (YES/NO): NO